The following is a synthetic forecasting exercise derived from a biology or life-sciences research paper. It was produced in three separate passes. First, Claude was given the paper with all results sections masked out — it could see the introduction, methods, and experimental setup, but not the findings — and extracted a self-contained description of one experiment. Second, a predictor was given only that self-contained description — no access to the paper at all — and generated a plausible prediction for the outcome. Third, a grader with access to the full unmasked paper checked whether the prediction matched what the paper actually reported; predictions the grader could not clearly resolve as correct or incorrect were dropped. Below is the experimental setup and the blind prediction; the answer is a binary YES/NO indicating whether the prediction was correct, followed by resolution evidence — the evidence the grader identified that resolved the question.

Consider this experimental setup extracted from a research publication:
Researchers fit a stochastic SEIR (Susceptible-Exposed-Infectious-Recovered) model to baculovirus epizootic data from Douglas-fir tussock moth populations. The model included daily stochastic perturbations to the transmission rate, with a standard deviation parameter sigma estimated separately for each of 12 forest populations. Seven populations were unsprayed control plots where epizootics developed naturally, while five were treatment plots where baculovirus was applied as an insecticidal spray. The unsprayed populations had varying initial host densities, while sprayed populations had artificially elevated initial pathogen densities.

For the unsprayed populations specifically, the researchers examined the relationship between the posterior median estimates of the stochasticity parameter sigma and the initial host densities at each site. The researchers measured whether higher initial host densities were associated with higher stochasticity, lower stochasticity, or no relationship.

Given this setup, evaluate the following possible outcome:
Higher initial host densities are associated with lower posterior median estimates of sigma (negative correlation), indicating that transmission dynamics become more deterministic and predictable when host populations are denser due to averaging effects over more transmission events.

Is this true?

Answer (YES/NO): YES